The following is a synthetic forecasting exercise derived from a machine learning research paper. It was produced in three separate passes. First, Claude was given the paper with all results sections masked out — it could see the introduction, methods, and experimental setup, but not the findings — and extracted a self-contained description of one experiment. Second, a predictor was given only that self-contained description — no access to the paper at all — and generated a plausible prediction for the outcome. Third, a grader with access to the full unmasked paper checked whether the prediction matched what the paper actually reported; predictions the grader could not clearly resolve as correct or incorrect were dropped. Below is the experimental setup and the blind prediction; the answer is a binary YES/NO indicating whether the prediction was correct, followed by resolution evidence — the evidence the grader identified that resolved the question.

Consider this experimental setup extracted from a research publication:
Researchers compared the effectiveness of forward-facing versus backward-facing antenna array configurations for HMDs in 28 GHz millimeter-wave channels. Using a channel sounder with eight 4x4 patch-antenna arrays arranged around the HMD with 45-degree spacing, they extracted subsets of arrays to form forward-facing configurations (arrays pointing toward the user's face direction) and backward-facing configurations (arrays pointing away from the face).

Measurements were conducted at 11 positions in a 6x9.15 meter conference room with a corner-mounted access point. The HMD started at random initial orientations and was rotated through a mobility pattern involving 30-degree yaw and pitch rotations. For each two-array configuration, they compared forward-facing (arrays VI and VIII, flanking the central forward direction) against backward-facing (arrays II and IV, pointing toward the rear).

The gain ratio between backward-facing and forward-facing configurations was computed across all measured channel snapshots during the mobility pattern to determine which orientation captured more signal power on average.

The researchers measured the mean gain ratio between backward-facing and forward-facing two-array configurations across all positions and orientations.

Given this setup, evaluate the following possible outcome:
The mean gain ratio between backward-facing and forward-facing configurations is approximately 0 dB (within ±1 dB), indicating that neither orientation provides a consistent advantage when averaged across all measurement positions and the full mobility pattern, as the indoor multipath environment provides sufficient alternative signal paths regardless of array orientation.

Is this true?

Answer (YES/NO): NO